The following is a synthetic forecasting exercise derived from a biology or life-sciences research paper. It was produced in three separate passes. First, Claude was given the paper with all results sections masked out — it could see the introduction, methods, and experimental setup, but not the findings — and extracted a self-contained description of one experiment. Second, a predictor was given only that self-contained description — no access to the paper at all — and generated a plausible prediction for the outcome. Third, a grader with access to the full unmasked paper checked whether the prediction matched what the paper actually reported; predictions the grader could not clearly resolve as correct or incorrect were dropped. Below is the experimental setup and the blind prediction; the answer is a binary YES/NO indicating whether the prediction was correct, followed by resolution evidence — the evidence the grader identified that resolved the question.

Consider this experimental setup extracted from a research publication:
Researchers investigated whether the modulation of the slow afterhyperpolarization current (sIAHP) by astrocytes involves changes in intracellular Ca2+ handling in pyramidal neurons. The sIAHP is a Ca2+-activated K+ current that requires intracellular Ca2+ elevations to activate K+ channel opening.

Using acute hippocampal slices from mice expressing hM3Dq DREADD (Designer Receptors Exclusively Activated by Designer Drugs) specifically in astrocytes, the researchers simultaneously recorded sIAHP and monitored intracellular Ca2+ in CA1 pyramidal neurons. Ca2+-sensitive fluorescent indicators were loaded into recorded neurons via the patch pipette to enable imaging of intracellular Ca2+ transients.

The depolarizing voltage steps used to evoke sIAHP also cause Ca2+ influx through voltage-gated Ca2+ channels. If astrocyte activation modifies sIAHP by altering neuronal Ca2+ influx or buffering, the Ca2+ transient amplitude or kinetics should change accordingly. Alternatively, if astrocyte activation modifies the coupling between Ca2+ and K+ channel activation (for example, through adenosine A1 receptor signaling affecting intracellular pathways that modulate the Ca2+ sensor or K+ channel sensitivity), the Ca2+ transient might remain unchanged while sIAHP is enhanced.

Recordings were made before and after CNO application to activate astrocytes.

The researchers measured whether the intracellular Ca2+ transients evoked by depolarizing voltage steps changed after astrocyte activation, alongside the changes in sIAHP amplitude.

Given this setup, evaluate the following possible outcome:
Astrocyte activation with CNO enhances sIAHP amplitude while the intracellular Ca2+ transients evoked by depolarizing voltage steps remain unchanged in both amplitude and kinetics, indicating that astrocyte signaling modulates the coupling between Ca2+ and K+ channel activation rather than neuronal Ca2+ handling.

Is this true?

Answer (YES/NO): NO